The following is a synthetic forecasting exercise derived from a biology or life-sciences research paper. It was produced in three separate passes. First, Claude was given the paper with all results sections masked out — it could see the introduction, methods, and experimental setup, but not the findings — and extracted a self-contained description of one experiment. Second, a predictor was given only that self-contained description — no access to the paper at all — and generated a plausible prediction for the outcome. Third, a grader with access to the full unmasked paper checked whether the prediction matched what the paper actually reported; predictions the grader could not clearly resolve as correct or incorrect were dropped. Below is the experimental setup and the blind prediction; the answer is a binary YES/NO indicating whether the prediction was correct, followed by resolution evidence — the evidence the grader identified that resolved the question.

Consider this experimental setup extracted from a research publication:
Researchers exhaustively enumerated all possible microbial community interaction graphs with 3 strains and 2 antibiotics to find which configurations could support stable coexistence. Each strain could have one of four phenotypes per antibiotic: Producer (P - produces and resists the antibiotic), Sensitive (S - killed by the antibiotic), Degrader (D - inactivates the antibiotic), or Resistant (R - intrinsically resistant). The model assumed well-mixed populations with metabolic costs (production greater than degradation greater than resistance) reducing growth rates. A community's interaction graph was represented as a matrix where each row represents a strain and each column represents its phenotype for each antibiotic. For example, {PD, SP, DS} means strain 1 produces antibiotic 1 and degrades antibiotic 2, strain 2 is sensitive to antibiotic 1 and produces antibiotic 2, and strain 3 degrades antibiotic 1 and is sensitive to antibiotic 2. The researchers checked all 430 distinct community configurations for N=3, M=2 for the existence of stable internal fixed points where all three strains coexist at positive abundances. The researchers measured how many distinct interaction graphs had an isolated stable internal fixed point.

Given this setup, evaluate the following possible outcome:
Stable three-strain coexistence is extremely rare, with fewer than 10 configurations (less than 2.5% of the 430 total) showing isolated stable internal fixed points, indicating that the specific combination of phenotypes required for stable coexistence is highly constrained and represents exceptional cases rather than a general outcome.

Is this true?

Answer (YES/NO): YES